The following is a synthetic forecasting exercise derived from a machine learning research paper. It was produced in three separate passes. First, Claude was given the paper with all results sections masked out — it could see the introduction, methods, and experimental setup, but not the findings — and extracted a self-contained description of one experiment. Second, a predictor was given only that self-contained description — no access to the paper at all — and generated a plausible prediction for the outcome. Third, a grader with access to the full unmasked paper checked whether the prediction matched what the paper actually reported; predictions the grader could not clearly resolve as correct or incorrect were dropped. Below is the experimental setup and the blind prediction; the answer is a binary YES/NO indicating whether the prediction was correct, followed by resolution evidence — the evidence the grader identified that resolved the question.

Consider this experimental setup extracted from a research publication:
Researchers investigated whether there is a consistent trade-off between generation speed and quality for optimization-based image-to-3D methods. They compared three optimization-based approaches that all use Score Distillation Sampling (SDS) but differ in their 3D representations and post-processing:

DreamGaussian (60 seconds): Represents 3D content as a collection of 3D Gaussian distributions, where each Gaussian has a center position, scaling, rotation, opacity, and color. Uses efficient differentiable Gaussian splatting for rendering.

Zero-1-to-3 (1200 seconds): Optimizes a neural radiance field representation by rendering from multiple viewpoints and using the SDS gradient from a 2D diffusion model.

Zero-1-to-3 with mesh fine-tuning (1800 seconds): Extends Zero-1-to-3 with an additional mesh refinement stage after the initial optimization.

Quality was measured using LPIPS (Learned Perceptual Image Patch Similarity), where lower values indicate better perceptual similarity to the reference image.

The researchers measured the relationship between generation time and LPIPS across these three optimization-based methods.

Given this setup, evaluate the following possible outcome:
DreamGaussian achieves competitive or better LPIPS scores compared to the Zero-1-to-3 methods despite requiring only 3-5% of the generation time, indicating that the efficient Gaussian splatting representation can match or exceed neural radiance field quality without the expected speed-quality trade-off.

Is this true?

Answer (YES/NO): YES